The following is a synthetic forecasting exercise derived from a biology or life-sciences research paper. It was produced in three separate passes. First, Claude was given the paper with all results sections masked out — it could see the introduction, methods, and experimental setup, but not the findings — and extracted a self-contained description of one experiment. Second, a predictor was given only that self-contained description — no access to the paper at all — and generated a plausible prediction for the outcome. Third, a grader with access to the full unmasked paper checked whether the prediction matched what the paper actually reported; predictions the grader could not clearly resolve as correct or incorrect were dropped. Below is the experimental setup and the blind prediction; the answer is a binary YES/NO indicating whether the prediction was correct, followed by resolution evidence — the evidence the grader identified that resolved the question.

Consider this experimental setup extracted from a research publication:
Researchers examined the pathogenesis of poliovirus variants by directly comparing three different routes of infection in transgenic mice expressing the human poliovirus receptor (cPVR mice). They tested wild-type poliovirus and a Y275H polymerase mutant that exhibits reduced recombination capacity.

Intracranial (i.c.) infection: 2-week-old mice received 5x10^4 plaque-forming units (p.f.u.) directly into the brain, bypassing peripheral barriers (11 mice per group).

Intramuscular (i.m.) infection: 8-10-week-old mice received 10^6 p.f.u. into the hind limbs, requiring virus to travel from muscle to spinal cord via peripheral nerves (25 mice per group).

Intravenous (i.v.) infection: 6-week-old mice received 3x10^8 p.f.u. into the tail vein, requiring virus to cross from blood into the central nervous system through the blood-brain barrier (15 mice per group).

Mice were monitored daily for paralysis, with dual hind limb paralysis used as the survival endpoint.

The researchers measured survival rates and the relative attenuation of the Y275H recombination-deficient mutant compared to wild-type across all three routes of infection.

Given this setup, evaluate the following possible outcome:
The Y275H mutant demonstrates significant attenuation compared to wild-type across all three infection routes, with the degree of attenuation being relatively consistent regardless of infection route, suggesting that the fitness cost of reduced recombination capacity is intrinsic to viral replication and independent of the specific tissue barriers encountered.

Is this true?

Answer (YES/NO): NO